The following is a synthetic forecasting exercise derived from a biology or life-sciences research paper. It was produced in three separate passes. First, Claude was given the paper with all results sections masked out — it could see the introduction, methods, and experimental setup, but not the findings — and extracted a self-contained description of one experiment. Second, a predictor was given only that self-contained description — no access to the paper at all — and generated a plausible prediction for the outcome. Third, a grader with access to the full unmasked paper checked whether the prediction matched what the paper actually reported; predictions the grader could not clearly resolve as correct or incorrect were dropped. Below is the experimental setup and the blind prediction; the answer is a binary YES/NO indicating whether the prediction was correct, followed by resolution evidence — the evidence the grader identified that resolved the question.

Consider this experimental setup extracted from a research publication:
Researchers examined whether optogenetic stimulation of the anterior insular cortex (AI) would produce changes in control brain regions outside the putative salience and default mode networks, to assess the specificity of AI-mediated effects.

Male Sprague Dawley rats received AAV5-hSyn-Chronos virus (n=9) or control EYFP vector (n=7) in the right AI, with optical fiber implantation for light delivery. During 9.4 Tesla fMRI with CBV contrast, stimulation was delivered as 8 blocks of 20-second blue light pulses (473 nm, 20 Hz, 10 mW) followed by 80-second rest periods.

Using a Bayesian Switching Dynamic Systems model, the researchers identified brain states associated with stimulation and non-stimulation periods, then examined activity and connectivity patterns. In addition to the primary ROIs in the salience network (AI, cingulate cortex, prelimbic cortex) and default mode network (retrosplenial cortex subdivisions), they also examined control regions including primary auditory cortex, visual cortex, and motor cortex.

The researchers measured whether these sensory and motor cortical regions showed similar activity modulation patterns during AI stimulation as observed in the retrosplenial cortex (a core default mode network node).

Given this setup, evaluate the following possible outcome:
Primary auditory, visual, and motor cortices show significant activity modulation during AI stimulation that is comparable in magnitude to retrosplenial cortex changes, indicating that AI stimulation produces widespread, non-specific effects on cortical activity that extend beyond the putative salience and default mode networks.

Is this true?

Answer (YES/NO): NO